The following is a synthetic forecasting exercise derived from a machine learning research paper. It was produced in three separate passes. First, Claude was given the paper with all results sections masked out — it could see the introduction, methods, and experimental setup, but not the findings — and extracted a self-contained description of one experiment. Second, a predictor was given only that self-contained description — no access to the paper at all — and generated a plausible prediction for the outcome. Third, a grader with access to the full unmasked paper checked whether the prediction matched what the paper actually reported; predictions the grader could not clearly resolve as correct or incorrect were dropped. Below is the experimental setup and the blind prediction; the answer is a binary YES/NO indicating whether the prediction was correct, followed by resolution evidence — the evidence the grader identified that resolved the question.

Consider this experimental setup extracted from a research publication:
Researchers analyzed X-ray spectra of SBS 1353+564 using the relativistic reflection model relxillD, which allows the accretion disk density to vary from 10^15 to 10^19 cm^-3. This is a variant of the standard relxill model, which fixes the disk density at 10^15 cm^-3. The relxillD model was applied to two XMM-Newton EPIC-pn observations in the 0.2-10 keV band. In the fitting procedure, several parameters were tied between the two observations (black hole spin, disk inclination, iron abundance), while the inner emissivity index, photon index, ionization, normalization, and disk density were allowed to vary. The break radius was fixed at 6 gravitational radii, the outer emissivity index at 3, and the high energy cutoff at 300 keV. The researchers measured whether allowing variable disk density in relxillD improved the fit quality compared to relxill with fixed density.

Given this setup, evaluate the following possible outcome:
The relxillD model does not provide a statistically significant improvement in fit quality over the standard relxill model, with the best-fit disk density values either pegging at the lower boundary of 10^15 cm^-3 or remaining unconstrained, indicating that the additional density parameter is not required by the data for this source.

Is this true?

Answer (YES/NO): YES